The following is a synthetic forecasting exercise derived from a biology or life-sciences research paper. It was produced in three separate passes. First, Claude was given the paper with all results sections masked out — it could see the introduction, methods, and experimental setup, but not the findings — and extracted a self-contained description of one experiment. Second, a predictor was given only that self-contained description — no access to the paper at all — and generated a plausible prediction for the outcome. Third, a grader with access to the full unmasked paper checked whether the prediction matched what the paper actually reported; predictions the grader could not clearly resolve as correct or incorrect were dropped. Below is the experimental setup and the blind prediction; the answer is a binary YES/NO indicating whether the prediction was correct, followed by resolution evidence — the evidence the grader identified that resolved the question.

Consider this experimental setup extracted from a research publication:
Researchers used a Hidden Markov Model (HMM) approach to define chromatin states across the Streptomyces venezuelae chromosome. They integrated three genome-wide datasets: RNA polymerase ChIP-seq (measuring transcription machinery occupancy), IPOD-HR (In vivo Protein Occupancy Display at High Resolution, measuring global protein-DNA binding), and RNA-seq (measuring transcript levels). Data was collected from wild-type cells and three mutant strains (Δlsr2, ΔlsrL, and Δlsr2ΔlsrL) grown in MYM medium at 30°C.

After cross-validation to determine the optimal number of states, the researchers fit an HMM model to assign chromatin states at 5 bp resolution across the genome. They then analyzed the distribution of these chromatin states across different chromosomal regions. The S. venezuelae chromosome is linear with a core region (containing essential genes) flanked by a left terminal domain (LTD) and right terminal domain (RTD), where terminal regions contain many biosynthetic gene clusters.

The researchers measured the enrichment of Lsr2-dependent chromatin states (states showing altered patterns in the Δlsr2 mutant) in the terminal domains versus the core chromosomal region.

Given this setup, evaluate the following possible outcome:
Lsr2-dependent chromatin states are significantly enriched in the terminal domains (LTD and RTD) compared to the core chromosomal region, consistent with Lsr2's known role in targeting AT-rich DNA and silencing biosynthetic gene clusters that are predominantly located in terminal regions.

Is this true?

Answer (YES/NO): NO